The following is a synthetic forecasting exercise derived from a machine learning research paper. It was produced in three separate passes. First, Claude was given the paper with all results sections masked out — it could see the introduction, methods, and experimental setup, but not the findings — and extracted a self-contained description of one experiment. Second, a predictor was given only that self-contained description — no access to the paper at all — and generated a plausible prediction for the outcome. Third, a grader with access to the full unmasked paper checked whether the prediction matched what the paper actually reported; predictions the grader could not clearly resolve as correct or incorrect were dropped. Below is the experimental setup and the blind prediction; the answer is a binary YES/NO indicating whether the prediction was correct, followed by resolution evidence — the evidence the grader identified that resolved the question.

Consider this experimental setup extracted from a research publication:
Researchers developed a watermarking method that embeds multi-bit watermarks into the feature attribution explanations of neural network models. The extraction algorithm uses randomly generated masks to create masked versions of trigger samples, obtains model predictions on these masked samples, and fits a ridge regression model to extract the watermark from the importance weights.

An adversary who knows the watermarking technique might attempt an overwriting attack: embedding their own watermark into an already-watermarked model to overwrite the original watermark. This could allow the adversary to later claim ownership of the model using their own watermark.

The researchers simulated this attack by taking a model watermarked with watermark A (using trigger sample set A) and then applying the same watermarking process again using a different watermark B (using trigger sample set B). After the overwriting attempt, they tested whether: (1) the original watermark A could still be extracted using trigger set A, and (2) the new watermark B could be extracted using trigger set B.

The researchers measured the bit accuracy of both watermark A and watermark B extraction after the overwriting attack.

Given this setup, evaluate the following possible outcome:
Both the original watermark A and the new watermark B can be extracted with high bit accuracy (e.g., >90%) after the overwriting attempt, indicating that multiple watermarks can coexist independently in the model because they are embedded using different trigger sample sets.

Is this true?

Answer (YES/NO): NO